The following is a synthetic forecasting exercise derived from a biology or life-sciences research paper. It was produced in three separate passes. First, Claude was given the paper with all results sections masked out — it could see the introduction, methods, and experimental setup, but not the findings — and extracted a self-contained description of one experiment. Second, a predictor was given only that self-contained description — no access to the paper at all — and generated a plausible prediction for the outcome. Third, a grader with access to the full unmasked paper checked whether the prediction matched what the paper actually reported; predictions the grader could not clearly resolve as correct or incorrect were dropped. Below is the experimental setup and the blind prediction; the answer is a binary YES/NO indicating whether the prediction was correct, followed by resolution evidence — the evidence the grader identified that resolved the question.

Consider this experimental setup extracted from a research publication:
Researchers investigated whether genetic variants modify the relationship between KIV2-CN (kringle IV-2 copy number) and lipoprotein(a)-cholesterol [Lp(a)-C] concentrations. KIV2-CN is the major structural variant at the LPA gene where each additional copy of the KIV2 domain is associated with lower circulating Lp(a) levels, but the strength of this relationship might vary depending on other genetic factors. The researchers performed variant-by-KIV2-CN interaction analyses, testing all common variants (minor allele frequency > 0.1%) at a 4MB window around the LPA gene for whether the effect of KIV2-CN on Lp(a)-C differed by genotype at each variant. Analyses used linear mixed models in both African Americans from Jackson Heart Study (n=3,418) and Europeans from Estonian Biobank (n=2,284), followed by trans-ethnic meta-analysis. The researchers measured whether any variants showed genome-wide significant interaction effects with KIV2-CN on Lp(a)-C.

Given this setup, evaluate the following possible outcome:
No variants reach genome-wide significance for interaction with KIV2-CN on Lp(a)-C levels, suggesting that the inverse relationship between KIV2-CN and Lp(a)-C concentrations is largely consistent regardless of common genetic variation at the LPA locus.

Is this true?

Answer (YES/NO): NO